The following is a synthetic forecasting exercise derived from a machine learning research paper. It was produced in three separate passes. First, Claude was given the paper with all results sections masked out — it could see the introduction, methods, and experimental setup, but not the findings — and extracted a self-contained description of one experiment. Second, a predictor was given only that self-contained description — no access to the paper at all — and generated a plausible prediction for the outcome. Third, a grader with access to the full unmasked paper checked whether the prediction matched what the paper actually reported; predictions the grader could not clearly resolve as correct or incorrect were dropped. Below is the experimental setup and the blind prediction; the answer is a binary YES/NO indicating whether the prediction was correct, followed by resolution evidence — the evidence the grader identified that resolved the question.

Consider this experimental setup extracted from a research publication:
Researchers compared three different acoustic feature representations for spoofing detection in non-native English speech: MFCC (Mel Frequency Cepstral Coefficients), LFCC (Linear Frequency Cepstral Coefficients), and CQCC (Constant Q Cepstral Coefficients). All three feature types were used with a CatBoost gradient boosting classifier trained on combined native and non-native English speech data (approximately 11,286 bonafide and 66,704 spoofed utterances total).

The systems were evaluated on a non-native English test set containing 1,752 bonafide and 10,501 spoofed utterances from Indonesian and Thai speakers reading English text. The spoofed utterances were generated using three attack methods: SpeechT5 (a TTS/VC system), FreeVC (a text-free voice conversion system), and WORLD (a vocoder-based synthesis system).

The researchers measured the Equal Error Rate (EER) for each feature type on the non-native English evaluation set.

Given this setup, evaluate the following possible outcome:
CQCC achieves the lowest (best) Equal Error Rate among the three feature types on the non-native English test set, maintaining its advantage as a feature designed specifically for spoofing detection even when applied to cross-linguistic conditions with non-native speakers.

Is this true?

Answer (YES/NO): YES